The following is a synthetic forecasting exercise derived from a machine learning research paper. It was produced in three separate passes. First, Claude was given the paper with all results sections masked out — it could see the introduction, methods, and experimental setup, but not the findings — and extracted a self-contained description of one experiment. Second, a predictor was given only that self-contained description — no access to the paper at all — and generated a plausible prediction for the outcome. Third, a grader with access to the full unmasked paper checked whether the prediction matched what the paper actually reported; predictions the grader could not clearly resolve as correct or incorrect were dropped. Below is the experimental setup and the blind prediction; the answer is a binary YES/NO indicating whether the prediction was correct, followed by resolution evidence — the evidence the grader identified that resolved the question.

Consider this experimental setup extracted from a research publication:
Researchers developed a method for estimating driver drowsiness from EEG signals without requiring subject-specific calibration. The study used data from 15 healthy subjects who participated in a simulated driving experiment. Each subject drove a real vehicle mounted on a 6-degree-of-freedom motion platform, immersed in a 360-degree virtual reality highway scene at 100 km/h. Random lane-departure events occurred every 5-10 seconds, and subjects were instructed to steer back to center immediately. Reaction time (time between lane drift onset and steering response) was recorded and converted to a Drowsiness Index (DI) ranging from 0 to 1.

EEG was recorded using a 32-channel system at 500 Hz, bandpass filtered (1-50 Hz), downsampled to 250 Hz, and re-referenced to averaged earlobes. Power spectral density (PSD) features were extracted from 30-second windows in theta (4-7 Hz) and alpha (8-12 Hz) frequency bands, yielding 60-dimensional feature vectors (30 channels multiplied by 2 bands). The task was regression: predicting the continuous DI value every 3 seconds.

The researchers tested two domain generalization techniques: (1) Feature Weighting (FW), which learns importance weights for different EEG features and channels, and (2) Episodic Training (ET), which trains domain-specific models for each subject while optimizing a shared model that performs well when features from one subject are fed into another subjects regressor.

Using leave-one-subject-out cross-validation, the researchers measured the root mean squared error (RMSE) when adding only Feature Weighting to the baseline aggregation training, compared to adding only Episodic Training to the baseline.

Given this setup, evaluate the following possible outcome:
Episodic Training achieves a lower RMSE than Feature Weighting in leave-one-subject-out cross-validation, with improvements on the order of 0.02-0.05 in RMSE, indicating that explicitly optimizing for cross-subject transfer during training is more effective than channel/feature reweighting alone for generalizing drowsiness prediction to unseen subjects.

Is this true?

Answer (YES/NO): NO